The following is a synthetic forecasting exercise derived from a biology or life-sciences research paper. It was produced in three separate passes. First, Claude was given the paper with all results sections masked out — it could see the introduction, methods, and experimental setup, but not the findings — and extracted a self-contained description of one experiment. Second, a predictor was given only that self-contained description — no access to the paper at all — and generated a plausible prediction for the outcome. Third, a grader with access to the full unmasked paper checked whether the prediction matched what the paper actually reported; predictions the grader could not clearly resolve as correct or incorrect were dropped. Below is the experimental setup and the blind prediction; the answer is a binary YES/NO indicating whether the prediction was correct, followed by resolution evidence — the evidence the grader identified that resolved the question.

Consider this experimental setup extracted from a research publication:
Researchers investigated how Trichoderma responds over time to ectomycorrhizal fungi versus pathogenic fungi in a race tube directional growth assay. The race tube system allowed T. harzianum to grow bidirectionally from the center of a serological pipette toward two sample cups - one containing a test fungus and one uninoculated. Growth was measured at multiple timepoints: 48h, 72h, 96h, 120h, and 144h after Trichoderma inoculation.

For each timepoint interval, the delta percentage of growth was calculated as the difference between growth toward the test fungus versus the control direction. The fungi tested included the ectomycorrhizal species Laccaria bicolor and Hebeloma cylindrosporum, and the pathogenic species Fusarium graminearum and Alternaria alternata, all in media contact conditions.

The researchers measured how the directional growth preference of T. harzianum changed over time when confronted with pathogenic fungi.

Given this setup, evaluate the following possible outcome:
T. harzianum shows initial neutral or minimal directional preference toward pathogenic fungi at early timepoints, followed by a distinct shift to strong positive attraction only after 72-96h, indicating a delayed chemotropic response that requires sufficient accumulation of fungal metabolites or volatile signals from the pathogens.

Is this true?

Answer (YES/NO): NO